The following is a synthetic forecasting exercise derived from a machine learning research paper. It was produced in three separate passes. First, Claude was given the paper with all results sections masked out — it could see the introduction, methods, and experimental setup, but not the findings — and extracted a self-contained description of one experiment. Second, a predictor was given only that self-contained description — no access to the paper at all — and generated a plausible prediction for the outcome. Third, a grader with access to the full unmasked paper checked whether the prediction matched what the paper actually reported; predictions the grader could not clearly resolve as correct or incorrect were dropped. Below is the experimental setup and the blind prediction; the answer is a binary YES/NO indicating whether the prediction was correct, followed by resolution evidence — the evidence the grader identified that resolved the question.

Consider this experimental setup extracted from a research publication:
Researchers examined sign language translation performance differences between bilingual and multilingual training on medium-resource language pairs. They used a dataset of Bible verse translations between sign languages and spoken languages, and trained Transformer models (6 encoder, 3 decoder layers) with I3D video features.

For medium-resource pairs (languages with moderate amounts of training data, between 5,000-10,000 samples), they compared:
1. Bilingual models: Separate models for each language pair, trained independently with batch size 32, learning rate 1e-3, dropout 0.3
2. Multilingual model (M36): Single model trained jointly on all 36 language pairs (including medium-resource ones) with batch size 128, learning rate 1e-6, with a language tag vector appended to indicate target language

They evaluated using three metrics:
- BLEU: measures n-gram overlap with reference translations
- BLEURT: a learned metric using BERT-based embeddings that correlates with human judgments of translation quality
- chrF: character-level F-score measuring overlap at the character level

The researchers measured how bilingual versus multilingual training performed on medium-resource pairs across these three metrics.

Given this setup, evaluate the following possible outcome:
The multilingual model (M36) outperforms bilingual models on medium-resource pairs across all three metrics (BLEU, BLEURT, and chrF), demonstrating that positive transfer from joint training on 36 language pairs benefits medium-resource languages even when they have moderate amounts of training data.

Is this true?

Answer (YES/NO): NO